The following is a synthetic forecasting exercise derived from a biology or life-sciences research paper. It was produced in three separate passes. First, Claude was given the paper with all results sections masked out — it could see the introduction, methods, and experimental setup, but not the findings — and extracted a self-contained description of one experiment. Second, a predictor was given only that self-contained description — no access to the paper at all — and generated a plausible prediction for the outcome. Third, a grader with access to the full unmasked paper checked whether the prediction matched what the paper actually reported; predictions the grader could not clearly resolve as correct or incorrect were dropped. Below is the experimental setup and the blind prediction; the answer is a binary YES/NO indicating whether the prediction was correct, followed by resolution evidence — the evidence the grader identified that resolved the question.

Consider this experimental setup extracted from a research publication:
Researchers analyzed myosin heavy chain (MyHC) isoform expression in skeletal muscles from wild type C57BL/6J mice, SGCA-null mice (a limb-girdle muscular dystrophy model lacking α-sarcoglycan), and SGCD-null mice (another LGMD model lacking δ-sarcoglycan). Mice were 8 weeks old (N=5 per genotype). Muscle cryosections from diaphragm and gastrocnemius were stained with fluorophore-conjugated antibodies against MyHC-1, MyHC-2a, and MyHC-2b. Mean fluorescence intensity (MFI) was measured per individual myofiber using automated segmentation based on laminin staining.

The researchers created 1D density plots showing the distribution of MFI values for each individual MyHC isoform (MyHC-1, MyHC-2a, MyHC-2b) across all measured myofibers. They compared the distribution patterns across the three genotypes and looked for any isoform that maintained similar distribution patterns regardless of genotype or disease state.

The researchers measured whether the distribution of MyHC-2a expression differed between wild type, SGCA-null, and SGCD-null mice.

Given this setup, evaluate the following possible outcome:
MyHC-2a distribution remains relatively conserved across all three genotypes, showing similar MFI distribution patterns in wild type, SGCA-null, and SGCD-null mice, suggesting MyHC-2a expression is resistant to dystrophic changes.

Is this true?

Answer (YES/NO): YES